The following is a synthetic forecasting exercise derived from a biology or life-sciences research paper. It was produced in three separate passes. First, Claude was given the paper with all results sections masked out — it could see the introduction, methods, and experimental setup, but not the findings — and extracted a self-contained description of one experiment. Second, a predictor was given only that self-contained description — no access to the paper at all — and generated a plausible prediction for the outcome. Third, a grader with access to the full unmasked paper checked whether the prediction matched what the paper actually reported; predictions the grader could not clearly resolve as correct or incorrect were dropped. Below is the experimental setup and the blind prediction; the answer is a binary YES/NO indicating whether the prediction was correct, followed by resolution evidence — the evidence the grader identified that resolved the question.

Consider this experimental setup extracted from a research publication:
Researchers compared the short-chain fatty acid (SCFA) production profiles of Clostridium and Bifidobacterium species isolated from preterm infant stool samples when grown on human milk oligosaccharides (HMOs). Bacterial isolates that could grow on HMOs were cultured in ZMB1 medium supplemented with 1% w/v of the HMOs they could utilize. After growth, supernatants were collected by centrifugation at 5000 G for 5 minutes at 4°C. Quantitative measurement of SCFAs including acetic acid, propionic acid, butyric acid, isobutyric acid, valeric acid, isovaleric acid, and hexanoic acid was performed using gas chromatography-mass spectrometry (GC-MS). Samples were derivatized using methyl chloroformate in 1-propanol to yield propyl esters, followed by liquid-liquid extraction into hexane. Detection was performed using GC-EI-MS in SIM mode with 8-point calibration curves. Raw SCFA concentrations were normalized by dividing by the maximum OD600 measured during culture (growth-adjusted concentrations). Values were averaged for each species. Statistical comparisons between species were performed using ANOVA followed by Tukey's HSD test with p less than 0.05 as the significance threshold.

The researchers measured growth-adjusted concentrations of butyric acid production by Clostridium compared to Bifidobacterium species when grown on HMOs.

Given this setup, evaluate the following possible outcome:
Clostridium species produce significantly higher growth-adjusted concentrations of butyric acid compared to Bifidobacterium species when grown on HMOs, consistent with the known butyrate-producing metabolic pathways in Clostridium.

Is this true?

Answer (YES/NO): YES